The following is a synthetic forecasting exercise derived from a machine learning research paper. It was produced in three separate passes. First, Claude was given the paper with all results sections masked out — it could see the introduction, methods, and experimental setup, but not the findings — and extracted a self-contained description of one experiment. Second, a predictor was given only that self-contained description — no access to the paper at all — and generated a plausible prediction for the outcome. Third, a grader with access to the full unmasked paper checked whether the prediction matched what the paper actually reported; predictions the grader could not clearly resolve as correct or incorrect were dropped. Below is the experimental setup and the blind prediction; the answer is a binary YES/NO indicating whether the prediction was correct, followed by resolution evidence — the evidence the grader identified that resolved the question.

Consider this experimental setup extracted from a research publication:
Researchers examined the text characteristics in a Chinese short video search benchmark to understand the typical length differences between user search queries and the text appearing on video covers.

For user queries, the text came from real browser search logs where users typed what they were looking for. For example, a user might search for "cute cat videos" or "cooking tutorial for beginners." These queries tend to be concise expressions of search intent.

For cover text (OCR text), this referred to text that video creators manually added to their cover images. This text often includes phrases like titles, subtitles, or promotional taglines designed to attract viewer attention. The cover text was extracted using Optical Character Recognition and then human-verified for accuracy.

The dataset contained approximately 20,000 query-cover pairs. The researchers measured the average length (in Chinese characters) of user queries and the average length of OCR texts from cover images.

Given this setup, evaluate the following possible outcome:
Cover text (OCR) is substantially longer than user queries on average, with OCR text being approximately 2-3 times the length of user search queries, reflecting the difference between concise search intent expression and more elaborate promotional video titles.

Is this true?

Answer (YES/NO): YES